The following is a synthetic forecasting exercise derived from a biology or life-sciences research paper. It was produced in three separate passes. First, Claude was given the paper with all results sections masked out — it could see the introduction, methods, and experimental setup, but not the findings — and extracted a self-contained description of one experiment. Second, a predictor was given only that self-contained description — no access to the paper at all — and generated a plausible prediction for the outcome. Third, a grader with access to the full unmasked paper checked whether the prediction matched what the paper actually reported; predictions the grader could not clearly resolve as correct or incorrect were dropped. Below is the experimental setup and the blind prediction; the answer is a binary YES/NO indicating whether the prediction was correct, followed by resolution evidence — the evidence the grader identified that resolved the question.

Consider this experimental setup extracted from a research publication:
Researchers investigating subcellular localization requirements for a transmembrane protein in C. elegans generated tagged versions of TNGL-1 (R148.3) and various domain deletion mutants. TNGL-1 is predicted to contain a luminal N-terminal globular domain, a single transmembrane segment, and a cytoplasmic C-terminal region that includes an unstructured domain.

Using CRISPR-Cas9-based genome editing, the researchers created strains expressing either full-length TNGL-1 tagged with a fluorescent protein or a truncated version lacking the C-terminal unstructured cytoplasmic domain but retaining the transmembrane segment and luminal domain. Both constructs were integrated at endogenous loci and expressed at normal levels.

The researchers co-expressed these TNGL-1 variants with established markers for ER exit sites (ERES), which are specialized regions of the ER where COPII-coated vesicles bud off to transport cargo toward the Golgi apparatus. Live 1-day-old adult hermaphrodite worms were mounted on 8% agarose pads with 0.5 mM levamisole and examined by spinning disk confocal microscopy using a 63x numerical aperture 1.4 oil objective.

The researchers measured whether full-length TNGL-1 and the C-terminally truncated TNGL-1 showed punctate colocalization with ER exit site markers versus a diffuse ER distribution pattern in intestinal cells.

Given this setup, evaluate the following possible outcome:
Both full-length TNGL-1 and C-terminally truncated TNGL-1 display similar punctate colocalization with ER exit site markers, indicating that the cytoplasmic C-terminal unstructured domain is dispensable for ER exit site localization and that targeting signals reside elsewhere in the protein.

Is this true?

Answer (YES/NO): NO